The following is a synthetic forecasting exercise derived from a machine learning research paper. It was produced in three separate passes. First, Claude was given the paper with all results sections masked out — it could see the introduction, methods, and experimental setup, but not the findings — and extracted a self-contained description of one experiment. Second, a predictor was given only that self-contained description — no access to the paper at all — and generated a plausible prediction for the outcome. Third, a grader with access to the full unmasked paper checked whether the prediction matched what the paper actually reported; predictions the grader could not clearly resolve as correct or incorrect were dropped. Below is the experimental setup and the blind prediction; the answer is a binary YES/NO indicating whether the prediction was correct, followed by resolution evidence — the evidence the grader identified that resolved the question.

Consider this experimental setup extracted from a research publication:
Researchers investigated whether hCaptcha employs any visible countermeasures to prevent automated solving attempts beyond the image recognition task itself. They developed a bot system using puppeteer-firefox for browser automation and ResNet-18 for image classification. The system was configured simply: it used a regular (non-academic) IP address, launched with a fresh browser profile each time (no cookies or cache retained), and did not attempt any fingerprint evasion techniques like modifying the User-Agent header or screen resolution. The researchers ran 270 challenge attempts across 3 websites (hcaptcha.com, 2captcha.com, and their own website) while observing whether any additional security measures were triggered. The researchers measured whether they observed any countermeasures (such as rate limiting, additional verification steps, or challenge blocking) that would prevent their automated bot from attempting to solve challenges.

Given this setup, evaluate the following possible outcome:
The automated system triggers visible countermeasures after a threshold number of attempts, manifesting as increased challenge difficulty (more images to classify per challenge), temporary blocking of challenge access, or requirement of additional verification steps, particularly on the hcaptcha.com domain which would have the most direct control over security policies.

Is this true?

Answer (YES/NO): NO